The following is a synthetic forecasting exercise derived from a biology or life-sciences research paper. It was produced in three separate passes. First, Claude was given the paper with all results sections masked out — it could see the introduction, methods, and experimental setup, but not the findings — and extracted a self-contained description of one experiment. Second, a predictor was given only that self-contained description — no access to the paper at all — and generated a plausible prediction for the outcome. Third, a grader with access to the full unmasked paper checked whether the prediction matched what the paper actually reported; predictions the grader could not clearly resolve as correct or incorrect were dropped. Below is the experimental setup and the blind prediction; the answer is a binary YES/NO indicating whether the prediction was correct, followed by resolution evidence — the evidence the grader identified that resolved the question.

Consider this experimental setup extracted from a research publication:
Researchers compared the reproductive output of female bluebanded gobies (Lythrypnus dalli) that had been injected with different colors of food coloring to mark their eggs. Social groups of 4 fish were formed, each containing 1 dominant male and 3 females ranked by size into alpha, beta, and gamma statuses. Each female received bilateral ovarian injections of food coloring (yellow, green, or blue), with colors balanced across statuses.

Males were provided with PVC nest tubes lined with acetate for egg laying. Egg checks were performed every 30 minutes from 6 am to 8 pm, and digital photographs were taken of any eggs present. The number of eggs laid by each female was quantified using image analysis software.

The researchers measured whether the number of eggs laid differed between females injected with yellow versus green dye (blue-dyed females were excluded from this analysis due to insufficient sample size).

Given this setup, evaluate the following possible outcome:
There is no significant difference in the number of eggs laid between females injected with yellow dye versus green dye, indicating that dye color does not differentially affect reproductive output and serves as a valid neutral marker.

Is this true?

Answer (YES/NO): YES